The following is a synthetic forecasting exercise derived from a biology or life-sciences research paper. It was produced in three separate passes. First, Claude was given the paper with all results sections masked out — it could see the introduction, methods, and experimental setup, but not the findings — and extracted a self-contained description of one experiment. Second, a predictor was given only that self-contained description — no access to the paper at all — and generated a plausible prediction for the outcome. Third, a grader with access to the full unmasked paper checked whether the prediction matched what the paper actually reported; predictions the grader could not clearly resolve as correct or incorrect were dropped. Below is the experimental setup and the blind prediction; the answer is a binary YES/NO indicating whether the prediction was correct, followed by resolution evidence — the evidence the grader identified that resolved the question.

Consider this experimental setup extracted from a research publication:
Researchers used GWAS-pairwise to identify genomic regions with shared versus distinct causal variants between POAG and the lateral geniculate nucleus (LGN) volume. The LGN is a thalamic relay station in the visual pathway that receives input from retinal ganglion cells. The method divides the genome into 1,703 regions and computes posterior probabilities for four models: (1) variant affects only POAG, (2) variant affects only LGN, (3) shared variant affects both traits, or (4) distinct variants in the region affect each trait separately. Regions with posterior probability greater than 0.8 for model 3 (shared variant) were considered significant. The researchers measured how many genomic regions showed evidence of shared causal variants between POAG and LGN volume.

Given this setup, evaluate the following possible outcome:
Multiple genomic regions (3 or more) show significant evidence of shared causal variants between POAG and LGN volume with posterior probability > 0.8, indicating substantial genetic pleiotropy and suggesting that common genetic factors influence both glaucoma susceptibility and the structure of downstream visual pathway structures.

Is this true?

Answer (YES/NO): NO